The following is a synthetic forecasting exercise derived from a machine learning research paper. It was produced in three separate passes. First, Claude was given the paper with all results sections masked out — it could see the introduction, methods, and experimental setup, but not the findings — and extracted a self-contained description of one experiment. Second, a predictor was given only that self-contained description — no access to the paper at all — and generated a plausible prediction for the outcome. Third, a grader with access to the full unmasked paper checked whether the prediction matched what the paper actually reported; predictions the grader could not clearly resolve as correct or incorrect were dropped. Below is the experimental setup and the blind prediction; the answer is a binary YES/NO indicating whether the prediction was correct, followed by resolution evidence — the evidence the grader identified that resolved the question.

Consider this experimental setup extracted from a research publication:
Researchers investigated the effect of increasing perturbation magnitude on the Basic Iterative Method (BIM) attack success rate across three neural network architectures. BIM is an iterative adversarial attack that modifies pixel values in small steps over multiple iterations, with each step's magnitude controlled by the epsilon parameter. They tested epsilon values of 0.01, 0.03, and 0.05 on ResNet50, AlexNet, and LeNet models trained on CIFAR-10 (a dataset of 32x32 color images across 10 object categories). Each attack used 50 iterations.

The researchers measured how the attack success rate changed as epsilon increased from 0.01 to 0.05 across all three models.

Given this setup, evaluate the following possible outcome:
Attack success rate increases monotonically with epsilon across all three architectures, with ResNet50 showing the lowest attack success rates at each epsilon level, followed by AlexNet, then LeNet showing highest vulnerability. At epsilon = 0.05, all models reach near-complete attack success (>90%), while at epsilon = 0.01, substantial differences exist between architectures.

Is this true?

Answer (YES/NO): NO